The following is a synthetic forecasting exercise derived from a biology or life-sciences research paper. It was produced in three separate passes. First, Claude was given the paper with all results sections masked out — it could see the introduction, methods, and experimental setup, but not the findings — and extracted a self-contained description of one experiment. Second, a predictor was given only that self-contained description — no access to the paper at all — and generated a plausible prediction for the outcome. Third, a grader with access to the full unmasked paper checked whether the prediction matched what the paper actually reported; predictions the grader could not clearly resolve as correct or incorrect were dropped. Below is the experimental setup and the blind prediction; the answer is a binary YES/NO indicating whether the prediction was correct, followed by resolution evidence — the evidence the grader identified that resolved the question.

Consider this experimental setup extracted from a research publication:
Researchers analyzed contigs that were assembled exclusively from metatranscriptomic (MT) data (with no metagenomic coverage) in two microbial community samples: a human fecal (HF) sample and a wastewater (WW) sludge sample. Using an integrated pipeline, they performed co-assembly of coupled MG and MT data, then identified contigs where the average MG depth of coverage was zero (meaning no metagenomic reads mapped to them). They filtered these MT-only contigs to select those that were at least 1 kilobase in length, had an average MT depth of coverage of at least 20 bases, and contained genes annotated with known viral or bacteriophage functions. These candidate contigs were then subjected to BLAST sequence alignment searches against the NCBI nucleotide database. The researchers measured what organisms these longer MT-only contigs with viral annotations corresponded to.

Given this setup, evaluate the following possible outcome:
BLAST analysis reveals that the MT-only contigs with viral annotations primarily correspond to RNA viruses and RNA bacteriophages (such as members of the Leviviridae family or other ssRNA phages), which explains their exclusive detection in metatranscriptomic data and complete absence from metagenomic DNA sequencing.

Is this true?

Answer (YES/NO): YES